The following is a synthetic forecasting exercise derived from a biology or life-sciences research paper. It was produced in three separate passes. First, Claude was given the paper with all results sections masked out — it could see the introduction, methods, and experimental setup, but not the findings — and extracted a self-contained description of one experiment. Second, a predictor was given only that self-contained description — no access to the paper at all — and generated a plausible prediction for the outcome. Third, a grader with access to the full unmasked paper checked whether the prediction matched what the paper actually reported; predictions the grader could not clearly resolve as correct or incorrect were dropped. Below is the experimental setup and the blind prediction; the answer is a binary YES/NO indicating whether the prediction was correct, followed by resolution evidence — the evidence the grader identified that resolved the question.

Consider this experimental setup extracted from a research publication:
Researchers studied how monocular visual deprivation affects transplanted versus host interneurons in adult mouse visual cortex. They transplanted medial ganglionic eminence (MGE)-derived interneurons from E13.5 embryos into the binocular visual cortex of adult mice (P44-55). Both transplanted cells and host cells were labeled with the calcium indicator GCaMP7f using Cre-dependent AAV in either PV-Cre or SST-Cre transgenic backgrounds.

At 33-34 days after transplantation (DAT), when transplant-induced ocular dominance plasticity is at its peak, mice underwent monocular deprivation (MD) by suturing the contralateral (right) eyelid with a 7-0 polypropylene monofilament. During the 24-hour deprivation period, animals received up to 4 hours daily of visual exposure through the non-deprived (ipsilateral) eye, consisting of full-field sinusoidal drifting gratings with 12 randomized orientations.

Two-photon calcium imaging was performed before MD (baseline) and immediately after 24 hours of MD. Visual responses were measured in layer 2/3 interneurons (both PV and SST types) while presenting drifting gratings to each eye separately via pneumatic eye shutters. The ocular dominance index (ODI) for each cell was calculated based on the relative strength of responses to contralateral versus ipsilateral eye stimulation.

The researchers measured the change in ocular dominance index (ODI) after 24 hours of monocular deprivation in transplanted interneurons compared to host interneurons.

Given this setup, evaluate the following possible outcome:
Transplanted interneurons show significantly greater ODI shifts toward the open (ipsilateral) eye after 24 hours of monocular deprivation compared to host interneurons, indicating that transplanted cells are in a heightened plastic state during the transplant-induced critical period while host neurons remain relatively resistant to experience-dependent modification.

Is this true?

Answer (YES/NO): NO